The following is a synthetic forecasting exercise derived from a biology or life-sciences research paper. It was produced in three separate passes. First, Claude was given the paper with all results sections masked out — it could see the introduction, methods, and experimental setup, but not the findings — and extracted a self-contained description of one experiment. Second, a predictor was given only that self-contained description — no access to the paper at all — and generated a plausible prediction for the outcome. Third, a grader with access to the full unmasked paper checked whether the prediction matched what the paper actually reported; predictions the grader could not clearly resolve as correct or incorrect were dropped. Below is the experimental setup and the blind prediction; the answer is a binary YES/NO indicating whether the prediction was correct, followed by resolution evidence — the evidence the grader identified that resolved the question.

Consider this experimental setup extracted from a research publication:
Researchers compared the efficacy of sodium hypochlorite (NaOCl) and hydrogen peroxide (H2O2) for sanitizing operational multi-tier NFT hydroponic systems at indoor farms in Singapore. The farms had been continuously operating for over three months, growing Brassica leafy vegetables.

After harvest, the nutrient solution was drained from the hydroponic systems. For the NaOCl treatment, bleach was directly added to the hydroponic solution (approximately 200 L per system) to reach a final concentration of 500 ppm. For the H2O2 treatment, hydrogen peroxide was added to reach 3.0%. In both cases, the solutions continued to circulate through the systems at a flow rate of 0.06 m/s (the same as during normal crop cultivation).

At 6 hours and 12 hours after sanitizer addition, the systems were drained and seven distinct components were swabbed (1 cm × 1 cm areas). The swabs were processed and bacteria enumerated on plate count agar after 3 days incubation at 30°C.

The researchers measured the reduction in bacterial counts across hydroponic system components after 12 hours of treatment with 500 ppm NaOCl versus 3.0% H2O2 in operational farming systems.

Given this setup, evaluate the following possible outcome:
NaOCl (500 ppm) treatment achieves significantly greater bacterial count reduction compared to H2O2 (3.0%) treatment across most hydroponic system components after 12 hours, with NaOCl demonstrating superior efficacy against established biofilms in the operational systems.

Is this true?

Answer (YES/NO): YES